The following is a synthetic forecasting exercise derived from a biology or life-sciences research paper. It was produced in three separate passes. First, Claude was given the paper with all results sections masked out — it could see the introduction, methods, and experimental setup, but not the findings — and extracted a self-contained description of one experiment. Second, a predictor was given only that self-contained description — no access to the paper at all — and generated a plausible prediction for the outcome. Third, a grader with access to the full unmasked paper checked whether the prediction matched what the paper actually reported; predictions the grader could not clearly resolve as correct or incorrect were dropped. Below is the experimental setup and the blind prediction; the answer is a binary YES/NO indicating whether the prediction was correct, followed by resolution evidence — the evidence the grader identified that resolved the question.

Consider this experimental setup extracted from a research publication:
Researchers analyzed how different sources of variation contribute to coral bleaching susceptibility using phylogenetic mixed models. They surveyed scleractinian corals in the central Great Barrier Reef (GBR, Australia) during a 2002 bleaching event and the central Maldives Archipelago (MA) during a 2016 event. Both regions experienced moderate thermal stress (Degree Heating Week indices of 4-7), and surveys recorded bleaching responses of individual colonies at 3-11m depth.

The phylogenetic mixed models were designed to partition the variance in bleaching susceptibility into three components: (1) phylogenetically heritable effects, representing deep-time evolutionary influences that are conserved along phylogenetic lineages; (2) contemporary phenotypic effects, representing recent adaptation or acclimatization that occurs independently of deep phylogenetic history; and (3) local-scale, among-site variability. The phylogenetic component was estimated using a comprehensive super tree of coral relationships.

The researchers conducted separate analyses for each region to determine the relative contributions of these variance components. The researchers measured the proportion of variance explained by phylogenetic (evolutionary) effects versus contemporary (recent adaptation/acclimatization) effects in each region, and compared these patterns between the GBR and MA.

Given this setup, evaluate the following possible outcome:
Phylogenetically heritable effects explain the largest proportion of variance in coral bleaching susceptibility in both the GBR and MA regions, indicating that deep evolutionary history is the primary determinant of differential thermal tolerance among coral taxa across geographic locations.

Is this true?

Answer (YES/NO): NO